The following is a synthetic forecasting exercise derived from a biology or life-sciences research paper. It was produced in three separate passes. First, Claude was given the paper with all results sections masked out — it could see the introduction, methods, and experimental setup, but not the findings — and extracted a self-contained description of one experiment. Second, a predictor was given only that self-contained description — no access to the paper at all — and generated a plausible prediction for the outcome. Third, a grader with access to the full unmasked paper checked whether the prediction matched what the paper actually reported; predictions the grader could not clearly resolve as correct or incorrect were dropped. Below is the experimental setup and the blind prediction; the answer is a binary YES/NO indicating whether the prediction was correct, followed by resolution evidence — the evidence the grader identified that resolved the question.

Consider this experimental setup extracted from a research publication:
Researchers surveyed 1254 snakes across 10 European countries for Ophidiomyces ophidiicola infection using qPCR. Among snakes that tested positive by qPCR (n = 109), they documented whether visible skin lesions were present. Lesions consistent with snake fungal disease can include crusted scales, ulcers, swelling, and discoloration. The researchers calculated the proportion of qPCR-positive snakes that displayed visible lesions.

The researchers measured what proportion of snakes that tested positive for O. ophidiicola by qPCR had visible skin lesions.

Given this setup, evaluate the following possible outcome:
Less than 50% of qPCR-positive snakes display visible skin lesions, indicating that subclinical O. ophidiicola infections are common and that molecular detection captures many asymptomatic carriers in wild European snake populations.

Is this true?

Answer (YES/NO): NO